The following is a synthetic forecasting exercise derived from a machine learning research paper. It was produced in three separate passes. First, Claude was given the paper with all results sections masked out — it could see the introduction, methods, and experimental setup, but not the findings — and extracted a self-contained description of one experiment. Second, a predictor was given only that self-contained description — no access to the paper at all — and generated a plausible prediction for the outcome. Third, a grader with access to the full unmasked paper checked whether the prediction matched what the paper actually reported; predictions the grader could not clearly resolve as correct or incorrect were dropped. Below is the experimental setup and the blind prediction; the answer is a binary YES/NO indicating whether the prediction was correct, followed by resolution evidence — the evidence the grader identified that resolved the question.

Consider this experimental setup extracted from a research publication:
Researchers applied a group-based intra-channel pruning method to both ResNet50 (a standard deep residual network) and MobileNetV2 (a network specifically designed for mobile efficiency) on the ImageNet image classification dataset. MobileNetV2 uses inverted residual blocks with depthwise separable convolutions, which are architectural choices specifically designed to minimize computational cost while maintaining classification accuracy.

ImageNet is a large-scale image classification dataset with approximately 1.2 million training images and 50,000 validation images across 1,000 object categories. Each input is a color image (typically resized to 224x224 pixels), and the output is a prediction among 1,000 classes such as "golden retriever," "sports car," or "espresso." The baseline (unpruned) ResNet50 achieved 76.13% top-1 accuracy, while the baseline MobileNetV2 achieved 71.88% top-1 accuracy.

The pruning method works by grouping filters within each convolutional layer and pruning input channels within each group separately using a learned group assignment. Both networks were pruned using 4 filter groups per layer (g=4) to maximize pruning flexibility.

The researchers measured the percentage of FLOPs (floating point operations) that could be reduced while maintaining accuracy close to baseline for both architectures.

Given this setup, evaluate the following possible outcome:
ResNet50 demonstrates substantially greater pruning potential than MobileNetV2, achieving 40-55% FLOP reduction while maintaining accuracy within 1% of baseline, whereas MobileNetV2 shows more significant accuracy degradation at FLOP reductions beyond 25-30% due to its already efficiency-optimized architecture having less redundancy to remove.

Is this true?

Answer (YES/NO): NO